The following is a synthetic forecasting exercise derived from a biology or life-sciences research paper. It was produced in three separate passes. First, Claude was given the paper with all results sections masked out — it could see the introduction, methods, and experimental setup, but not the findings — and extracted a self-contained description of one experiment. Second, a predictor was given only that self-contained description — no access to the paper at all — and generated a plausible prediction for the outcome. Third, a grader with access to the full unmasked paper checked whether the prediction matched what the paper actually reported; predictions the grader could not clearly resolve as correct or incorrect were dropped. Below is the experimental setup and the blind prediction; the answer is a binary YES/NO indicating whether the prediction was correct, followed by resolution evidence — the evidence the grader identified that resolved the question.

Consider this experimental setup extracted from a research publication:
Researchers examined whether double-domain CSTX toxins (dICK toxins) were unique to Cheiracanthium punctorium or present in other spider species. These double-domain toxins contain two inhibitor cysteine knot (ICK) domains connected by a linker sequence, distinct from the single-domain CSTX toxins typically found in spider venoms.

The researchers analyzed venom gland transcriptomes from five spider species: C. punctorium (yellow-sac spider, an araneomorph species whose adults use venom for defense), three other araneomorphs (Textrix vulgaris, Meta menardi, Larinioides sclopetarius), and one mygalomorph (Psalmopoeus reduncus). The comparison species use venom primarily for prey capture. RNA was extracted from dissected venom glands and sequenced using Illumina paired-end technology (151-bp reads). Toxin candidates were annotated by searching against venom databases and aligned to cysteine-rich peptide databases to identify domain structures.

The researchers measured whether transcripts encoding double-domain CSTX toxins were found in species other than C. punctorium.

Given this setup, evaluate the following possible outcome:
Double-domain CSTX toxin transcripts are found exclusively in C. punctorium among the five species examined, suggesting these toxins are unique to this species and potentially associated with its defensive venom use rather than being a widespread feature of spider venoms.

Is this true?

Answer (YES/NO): YES